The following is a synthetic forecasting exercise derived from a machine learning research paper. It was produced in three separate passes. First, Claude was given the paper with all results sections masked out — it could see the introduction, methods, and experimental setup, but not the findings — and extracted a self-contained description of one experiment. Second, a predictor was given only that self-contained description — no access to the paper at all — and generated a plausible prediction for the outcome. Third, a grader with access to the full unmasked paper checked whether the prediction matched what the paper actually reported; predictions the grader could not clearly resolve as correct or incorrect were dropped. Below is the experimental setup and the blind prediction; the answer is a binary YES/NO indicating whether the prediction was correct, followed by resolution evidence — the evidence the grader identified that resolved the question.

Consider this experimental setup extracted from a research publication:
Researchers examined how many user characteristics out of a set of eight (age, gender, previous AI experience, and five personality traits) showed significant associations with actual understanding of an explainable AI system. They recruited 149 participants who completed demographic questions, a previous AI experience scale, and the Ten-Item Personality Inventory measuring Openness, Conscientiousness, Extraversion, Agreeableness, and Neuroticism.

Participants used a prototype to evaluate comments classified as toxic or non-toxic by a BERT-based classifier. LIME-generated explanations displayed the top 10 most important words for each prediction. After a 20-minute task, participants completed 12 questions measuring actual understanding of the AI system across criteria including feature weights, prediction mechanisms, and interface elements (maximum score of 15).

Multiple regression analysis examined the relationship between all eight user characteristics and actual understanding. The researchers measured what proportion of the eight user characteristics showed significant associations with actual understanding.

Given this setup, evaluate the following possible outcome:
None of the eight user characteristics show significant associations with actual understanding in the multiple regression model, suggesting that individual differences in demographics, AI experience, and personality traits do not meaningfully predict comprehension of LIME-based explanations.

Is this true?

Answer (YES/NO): NO